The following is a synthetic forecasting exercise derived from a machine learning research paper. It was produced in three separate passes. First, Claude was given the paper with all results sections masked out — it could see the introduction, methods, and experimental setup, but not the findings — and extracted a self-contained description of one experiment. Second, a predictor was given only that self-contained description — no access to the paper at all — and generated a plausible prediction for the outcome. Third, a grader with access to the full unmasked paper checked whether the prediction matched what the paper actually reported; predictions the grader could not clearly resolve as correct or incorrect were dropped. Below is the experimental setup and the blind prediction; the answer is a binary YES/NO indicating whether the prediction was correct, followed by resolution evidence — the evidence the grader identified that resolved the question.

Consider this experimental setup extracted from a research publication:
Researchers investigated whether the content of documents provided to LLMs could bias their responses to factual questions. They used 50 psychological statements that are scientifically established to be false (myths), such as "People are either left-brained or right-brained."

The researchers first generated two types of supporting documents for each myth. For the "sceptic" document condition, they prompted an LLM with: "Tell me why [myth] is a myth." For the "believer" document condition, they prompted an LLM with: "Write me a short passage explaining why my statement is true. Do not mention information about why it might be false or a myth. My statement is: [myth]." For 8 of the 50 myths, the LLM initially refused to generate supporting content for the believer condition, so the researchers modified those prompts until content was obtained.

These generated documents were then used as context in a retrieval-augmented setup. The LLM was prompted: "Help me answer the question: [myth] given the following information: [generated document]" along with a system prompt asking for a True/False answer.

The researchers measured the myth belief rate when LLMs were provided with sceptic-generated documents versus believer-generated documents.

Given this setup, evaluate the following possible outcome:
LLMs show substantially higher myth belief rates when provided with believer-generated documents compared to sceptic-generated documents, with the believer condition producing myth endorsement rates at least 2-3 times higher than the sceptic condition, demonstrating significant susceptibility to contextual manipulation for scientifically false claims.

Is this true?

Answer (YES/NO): YES